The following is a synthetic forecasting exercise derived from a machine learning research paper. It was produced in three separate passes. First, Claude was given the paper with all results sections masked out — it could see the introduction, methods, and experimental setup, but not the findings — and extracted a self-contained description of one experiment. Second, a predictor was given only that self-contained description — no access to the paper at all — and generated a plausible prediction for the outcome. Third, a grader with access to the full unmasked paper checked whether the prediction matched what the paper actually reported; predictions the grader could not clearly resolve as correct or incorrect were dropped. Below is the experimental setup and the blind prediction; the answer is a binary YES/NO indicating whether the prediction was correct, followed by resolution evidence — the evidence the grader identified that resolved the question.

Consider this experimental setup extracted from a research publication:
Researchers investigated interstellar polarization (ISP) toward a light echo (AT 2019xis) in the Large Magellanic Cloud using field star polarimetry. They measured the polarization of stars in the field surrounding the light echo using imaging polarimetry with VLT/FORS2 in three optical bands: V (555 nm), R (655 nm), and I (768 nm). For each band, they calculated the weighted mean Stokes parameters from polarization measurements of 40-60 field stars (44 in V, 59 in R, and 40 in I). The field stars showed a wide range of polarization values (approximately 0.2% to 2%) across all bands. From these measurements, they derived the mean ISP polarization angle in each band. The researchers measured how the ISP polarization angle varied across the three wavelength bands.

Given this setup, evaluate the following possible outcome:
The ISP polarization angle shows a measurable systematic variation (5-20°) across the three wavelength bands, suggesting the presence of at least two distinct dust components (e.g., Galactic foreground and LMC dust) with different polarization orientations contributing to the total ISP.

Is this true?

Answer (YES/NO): NO